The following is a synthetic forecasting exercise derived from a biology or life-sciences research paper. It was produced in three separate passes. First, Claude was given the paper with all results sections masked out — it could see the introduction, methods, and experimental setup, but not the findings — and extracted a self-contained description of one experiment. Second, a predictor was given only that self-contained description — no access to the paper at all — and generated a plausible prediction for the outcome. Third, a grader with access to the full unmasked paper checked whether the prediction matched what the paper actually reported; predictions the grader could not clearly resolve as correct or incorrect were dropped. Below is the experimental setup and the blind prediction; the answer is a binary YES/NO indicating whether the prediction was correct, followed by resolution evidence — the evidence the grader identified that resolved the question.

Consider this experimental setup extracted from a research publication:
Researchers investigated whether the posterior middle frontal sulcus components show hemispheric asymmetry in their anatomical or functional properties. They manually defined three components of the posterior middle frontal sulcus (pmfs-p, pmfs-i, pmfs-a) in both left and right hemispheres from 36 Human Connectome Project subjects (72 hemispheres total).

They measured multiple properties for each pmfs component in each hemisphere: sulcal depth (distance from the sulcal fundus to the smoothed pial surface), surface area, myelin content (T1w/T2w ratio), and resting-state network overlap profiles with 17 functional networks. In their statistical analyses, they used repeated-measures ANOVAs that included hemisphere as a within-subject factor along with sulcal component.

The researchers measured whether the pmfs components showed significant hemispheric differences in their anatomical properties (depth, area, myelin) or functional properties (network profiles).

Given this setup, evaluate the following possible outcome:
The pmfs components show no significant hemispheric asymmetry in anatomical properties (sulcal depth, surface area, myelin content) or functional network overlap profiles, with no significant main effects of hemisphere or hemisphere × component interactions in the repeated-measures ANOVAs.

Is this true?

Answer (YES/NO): NO